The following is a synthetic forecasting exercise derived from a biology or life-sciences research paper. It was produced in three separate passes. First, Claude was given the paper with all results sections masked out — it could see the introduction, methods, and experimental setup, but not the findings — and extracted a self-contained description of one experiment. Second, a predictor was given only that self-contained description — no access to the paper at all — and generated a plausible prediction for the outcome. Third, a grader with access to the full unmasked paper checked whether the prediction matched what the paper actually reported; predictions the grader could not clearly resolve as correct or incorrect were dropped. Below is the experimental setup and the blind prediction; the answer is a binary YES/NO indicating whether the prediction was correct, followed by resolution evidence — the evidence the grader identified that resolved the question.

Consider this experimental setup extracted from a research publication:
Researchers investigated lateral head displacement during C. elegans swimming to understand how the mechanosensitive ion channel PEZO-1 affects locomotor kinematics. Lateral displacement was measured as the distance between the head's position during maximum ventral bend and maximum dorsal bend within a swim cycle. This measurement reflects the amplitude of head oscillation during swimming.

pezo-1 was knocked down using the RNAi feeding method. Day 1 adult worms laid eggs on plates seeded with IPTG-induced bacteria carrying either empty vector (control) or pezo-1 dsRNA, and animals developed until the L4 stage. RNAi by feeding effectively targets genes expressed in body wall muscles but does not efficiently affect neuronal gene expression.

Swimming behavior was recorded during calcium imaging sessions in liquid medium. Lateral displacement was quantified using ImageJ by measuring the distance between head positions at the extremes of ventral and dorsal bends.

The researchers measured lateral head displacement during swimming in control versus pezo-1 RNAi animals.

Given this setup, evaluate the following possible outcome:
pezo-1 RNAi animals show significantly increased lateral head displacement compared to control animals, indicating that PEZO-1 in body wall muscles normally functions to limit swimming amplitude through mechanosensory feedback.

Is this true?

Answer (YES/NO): NO